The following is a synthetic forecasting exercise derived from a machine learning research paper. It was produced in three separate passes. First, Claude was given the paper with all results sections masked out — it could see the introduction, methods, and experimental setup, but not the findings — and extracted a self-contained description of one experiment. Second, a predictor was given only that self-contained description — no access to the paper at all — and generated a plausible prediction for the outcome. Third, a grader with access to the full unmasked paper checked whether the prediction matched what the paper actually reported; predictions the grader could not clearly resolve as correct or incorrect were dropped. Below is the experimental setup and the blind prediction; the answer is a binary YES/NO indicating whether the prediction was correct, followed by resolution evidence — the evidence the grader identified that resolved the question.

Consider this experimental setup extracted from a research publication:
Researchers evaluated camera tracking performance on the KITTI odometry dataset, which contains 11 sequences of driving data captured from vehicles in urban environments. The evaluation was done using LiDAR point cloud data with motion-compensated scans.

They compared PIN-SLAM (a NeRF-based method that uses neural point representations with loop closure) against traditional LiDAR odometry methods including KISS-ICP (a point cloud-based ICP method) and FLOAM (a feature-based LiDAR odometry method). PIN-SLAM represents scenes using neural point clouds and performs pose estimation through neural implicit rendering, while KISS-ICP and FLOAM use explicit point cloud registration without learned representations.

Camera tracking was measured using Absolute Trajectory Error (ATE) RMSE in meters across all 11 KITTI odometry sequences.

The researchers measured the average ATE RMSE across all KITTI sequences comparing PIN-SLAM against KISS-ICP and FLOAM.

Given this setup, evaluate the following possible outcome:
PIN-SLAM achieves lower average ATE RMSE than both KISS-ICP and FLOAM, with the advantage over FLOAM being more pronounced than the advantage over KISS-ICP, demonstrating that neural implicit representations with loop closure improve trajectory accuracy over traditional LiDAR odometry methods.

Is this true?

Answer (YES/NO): NO